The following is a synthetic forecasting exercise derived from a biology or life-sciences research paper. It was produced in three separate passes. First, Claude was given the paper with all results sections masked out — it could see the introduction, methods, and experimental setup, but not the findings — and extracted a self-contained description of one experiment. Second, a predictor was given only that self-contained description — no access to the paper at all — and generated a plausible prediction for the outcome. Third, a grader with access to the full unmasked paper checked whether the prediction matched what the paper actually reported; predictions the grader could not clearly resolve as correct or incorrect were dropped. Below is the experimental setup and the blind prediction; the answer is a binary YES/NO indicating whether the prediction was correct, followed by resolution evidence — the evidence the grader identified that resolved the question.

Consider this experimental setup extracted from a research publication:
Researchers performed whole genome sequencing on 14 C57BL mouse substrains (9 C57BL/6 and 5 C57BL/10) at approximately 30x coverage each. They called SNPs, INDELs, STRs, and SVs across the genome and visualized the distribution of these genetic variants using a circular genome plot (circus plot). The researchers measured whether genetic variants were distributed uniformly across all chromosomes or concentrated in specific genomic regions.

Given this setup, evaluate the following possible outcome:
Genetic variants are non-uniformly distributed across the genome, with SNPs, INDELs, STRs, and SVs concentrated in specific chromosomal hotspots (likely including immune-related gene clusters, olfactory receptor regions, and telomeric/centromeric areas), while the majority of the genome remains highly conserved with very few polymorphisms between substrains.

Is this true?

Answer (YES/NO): NO